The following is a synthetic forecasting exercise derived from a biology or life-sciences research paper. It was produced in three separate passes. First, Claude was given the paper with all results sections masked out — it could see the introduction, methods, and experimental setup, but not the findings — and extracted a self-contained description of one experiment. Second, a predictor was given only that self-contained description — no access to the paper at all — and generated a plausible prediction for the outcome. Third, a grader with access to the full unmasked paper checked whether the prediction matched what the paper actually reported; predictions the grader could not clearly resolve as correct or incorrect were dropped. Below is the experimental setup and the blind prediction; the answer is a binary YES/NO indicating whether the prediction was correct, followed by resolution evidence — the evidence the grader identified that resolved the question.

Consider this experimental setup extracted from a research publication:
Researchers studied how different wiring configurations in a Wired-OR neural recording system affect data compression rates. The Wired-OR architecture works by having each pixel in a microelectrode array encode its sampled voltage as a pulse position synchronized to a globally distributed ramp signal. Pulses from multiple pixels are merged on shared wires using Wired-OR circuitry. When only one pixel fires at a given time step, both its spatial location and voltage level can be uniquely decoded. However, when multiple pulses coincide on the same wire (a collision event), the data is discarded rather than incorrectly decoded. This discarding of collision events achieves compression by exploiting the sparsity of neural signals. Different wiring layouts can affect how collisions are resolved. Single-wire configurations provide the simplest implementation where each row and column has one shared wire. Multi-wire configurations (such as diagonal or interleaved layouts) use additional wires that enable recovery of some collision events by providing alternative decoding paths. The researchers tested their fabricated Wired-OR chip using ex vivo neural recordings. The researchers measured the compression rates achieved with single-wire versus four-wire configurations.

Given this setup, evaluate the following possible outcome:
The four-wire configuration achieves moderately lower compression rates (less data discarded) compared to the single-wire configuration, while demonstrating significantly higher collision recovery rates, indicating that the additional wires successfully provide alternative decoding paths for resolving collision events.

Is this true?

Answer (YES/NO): NO